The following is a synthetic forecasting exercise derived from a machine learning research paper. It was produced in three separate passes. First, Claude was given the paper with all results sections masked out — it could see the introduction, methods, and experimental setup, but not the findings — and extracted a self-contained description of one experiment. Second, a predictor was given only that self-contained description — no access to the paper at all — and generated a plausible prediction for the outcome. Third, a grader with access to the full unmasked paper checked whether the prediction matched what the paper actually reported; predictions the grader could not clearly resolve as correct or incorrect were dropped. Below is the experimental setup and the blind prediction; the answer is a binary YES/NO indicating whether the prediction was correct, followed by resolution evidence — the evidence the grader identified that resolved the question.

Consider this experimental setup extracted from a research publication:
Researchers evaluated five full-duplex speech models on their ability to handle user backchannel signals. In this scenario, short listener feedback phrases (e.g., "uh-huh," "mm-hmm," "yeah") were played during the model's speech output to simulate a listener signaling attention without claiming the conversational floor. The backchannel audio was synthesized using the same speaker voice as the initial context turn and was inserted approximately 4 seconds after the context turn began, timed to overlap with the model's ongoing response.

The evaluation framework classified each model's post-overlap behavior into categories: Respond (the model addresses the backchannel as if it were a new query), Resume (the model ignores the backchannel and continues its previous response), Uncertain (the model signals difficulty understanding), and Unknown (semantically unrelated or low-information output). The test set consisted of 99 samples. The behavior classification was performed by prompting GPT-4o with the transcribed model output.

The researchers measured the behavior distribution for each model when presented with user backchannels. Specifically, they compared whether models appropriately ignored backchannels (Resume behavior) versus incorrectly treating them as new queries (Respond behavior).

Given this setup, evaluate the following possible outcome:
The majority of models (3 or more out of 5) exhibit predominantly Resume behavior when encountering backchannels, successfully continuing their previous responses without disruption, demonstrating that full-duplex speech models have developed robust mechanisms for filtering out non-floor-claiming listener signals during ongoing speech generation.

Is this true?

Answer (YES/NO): YES